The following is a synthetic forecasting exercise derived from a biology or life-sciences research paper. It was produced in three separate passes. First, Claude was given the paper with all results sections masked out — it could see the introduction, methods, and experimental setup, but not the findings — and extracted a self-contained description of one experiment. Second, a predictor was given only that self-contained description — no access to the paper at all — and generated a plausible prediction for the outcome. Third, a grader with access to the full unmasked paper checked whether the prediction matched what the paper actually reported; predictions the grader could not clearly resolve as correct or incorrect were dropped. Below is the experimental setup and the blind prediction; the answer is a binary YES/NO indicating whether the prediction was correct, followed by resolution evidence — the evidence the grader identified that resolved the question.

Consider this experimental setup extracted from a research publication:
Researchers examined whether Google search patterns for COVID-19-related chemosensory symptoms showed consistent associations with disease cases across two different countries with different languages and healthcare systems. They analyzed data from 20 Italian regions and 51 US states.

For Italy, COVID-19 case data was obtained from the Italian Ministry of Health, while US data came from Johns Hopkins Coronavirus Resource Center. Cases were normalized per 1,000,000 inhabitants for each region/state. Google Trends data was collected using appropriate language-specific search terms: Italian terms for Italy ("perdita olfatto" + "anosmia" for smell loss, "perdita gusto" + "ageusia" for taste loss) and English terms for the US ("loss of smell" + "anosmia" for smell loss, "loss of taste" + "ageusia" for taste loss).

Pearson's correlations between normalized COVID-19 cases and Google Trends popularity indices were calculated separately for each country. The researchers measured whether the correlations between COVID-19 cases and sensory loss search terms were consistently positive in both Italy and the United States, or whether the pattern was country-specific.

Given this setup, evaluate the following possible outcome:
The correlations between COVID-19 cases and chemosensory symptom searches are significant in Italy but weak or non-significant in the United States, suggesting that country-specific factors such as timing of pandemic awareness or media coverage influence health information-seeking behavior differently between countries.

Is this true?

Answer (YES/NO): NO